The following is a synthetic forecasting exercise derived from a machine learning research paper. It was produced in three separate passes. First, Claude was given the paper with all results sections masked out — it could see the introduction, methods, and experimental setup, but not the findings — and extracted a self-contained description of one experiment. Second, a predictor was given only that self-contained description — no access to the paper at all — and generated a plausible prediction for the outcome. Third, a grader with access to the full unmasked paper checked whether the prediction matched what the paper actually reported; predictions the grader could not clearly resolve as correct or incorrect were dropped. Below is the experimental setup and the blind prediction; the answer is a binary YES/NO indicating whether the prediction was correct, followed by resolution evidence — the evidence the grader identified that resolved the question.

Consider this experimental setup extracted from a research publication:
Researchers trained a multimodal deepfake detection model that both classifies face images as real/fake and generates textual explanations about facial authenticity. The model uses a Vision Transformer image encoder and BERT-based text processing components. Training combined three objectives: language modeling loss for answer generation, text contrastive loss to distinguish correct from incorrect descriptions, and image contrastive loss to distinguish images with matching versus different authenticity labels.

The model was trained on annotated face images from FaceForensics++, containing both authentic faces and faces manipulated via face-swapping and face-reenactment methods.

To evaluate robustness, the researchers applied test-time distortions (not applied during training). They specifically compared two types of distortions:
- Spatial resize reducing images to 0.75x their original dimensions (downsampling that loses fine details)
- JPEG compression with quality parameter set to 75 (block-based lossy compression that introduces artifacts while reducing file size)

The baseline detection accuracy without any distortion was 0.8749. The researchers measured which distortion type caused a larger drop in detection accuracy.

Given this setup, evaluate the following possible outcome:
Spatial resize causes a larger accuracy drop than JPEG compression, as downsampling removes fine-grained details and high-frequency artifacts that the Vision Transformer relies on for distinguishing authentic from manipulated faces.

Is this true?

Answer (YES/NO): NO